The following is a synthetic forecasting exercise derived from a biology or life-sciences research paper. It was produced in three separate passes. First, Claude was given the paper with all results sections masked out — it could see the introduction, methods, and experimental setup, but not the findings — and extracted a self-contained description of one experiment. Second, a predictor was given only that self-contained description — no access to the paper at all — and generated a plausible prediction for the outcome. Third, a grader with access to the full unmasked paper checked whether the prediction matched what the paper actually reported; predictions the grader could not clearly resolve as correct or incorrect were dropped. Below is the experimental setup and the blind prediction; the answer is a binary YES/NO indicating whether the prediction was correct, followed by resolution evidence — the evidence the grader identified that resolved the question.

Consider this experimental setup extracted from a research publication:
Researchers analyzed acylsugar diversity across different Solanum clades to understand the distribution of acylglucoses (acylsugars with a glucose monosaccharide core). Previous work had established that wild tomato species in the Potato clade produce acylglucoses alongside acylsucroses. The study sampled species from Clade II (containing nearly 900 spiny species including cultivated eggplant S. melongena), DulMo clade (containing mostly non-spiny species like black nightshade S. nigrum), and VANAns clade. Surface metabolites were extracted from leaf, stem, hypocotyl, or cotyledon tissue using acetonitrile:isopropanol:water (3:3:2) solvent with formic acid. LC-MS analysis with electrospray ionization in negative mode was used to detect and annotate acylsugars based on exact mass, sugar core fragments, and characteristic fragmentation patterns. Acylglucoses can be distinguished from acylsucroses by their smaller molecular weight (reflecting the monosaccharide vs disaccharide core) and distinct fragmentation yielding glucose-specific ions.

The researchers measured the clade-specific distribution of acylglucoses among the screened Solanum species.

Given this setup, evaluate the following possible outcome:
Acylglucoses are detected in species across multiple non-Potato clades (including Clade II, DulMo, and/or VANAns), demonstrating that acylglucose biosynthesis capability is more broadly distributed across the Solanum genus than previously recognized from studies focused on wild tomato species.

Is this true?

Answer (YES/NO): NO